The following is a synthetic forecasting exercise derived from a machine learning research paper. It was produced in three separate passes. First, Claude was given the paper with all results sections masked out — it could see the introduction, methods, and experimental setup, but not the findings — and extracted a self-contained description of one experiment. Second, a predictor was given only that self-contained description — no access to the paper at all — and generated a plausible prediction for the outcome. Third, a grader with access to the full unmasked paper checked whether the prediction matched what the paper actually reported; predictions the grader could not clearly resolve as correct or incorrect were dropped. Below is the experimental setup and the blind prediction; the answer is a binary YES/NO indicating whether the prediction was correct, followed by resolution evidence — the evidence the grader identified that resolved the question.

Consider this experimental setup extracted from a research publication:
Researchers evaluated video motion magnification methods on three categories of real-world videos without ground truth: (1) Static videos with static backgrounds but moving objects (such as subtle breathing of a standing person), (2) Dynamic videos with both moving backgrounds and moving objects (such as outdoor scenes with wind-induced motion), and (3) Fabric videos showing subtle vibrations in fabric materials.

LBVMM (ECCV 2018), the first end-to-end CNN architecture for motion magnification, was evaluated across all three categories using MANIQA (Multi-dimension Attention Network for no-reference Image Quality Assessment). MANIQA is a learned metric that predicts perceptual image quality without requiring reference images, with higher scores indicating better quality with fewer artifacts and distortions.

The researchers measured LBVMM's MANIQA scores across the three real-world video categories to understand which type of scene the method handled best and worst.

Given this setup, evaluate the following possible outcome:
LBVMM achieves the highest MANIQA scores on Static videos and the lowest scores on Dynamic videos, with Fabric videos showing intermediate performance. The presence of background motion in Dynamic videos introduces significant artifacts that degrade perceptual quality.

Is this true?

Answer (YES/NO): NO